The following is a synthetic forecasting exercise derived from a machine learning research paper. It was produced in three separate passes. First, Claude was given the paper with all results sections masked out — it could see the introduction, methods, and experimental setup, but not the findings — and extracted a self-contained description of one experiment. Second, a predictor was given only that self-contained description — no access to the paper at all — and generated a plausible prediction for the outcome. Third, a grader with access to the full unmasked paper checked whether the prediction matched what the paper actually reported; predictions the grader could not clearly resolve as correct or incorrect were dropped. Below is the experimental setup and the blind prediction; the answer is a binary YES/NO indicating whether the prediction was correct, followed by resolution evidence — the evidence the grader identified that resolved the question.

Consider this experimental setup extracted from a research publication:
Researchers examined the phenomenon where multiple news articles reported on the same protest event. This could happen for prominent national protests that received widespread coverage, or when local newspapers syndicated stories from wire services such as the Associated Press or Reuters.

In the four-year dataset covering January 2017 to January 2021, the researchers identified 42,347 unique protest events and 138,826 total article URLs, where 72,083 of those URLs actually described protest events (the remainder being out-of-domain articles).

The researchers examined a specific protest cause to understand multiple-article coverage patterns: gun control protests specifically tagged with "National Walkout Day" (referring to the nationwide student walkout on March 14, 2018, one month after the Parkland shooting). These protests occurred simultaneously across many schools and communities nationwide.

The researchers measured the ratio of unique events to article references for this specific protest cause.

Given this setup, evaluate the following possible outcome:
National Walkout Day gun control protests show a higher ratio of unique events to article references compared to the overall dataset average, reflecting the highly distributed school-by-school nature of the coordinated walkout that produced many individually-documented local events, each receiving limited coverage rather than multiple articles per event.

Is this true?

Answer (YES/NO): YES